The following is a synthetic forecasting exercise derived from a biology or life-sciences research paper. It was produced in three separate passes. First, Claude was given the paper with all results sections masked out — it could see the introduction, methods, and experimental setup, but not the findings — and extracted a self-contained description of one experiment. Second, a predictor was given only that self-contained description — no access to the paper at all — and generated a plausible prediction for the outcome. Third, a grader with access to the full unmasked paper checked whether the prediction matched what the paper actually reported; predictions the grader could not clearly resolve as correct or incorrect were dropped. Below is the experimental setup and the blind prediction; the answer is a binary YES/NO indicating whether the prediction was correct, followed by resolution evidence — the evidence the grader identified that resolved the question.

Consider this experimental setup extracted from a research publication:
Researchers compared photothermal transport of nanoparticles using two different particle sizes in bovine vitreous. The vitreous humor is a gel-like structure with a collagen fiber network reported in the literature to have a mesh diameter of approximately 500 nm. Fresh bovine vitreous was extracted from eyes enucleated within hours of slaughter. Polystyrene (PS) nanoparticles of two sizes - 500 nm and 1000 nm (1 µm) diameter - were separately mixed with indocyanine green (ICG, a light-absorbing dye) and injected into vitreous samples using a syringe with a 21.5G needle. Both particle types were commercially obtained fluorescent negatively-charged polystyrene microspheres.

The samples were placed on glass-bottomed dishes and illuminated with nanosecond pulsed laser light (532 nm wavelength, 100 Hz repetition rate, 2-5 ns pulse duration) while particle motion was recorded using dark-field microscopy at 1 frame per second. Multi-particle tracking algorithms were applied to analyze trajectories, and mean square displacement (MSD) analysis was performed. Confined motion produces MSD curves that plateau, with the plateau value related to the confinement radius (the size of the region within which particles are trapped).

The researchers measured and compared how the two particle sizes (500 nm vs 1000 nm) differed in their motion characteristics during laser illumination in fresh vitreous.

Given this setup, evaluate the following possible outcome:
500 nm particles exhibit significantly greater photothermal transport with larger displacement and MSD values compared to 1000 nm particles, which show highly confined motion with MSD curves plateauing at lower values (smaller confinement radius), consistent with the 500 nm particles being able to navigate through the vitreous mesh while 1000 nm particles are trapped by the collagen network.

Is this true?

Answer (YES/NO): NO